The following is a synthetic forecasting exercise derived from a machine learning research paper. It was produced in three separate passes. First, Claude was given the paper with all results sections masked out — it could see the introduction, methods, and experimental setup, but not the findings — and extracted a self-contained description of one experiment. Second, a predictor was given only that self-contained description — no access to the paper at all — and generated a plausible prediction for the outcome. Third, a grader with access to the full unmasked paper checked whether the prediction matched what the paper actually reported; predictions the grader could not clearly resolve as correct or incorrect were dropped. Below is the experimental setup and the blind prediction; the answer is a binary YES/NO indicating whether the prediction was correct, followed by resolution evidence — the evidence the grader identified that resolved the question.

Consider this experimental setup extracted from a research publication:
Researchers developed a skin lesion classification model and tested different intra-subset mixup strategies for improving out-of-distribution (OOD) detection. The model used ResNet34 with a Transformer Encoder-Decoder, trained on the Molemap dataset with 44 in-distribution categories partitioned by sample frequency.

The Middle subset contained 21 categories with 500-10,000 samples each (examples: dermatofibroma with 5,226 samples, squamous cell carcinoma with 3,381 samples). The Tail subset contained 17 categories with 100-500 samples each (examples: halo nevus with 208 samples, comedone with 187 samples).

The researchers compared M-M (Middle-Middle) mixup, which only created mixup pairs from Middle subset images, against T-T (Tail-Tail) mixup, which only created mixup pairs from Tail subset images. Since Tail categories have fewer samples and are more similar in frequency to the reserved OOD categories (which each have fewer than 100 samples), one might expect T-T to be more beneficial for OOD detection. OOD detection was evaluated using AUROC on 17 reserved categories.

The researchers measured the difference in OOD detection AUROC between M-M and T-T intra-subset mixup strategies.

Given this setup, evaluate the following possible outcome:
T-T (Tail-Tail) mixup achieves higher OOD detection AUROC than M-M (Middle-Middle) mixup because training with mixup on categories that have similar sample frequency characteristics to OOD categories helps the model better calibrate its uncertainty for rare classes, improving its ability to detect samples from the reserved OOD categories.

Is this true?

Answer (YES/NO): YES